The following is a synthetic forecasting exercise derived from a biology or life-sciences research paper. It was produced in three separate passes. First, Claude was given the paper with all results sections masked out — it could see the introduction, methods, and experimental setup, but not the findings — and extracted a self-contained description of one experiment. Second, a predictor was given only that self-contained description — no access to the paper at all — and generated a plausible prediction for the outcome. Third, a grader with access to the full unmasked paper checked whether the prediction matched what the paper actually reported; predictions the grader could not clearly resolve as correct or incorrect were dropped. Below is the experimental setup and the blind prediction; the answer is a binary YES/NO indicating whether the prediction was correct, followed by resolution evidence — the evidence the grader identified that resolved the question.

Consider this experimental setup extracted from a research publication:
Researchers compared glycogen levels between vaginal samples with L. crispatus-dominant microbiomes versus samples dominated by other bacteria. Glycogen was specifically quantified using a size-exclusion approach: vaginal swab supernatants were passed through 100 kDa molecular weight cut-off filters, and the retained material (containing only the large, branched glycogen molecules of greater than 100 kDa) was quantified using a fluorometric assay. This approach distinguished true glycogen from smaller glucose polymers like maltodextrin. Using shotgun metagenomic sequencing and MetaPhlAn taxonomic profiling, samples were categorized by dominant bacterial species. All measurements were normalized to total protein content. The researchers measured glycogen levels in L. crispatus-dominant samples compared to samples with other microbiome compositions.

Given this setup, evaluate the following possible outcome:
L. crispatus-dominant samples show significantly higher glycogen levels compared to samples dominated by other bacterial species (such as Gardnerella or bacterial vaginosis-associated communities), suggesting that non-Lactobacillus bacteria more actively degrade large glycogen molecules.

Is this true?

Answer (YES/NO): NO